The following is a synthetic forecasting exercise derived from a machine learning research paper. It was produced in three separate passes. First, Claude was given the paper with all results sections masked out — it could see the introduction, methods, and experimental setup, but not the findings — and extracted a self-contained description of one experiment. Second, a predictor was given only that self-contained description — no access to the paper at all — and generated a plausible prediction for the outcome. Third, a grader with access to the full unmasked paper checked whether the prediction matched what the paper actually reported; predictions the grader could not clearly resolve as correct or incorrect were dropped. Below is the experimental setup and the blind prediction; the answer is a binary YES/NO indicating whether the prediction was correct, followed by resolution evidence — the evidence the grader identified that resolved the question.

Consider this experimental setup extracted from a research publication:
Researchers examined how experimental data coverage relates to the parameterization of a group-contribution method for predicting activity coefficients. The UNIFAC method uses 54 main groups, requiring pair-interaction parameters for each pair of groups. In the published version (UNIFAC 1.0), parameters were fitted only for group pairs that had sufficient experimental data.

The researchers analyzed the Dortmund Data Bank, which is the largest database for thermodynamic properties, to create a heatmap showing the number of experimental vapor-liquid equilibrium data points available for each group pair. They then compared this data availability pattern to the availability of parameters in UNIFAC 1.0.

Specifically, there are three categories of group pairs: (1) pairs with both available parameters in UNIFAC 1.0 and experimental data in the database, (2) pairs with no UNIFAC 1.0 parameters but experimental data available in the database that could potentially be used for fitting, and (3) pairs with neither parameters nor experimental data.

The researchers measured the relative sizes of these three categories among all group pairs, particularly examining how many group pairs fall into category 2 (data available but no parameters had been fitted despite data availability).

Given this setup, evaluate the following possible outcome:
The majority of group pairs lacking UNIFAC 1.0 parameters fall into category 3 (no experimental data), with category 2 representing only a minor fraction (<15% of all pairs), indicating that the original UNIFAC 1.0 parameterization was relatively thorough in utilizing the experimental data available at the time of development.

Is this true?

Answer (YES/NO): NO